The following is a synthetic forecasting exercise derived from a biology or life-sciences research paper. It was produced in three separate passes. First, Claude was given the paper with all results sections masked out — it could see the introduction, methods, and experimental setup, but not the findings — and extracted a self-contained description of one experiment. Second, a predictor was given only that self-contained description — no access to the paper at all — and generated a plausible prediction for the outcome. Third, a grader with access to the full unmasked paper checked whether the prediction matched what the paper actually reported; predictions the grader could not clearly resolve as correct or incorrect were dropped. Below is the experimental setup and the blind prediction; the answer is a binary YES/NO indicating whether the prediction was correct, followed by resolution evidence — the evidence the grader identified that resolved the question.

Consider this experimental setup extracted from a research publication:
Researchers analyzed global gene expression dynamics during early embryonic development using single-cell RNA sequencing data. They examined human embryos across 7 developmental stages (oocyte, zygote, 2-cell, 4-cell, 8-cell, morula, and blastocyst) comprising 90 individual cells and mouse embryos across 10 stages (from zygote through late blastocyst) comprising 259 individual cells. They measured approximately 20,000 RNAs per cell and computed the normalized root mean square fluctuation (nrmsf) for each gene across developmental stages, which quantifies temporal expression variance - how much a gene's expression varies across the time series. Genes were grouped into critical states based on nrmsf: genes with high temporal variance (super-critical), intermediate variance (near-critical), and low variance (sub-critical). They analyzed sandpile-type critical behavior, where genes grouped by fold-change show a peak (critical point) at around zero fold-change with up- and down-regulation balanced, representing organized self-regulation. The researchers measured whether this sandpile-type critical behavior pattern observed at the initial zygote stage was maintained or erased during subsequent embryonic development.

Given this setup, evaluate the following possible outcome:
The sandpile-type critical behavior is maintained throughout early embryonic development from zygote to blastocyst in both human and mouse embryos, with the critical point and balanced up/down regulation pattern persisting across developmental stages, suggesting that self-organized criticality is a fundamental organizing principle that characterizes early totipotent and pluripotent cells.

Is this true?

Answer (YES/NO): NO